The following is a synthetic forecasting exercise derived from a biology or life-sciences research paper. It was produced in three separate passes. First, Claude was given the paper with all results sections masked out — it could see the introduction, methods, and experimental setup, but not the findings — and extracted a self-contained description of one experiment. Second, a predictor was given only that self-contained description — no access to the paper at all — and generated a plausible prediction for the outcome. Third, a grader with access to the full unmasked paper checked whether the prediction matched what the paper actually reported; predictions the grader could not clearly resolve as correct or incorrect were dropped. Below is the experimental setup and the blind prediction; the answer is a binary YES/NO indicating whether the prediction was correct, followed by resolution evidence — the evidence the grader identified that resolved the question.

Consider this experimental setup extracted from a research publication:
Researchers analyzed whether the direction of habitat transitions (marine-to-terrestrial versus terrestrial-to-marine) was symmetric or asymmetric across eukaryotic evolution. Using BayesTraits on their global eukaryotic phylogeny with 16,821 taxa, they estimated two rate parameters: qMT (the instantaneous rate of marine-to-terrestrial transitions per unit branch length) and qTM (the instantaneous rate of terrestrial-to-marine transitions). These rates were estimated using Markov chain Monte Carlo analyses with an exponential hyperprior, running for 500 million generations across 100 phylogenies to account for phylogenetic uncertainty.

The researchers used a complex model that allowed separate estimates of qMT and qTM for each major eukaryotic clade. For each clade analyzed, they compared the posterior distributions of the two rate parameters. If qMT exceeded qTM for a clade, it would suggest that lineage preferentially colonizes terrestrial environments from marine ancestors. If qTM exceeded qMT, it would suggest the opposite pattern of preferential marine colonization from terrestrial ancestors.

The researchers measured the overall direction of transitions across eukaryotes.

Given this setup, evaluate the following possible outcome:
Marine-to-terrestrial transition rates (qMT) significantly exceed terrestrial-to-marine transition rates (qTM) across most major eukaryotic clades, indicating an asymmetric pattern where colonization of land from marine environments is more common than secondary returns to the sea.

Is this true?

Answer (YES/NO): NO